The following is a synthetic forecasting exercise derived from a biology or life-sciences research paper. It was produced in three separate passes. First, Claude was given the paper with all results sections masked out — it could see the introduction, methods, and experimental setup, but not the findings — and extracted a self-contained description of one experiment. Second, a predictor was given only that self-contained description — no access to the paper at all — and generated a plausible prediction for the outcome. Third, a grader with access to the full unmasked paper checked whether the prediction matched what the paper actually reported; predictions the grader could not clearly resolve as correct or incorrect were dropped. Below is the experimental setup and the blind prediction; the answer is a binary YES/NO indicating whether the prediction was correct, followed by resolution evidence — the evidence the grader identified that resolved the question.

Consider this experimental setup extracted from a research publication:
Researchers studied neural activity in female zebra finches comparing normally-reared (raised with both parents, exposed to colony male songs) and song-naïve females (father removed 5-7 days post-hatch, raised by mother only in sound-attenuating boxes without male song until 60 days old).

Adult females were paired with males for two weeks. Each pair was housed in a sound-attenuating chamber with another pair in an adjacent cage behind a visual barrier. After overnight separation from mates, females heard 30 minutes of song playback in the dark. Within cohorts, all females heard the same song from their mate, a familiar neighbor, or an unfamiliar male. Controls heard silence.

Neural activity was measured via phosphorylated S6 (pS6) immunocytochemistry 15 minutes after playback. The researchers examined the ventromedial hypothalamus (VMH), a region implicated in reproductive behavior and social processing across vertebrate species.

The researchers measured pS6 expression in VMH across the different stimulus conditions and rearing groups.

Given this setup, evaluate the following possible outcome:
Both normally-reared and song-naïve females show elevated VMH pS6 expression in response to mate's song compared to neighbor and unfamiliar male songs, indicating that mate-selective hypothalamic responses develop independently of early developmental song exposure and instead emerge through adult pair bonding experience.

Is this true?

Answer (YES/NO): NO